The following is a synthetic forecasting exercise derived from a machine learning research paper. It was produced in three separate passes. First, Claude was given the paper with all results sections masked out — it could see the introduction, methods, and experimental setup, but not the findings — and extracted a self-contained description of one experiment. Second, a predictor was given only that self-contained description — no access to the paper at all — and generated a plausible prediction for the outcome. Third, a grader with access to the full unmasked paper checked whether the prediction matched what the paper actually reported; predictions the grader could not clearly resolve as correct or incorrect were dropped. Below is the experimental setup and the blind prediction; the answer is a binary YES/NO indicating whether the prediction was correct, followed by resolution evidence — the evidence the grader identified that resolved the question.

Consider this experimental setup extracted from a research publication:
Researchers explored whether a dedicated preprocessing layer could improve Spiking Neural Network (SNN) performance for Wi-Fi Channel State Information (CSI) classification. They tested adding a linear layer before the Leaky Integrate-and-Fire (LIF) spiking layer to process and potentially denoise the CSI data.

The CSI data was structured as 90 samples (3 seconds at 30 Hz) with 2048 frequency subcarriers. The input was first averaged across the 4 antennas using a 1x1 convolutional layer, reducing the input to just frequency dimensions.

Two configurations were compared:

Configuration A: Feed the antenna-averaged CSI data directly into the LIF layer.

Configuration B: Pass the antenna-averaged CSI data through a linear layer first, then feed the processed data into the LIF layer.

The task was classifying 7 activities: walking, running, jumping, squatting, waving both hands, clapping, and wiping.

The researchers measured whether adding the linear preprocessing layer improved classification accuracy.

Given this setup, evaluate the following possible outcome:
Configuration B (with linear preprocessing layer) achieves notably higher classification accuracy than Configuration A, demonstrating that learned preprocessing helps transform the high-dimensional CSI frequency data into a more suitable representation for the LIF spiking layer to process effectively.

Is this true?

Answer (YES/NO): NO